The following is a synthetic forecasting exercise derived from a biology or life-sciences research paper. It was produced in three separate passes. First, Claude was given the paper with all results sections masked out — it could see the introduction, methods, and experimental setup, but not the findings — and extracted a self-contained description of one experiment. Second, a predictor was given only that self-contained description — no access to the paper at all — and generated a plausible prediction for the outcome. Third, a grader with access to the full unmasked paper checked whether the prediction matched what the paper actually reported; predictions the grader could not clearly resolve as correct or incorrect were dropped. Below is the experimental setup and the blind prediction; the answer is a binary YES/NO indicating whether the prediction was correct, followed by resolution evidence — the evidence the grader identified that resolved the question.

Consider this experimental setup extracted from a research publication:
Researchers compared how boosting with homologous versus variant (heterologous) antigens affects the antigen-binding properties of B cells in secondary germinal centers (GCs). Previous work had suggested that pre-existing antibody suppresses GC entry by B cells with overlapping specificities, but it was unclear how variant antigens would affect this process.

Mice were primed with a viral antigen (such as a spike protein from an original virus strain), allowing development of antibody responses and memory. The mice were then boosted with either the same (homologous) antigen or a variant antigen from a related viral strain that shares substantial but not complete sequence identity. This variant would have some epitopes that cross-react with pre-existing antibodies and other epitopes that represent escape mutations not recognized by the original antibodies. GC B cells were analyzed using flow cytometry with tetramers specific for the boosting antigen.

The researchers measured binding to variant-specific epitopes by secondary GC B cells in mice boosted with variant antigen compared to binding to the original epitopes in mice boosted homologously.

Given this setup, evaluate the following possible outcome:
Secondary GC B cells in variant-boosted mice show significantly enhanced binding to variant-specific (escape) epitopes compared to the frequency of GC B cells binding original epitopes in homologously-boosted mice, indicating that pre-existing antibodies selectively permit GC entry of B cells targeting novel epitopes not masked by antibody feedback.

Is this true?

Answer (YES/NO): YES